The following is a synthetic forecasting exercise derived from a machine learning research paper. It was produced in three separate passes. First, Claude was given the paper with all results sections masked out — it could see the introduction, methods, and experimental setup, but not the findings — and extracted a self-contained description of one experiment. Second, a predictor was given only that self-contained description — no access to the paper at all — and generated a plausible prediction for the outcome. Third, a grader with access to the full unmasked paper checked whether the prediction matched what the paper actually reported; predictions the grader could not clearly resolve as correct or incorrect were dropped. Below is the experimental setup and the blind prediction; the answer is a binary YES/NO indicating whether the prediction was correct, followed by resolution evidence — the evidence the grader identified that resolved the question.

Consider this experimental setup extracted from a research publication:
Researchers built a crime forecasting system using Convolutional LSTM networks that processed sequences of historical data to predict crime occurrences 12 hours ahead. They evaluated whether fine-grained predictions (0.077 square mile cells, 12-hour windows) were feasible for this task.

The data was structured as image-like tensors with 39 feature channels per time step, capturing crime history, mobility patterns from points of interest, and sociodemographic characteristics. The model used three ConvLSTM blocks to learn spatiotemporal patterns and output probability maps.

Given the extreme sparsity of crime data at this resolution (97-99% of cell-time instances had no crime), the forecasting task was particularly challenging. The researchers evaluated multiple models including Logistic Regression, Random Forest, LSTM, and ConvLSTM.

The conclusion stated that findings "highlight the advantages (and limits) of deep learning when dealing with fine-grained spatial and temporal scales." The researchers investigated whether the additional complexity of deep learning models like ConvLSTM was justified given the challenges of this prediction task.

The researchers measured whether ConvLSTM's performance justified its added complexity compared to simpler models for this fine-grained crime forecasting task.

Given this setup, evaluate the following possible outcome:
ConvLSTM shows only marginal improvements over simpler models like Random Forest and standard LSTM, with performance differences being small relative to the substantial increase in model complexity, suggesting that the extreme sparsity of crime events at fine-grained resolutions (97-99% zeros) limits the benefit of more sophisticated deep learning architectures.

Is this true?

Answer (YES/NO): NO